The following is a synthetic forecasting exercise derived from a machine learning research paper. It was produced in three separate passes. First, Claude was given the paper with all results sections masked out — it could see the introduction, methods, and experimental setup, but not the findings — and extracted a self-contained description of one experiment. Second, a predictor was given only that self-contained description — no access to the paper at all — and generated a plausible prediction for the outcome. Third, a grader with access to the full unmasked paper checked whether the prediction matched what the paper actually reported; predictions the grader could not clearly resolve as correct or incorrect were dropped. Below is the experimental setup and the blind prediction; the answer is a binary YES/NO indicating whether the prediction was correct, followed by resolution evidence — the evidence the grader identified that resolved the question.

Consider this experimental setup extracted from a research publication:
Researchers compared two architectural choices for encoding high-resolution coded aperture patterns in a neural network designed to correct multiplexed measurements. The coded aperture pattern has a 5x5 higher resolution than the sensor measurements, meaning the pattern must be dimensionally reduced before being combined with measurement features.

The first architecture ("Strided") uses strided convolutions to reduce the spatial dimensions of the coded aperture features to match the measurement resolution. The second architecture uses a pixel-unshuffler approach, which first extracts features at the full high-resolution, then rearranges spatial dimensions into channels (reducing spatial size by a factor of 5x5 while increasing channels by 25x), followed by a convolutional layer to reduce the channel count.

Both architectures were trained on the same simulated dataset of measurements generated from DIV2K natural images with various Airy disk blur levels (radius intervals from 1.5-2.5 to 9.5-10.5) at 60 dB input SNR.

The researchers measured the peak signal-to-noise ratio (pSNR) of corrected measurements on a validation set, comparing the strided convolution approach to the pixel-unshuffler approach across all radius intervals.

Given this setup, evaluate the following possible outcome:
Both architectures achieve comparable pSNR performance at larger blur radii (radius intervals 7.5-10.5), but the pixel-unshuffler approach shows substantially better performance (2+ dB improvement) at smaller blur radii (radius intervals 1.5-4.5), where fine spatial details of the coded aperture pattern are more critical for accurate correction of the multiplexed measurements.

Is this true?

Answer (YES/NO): NO